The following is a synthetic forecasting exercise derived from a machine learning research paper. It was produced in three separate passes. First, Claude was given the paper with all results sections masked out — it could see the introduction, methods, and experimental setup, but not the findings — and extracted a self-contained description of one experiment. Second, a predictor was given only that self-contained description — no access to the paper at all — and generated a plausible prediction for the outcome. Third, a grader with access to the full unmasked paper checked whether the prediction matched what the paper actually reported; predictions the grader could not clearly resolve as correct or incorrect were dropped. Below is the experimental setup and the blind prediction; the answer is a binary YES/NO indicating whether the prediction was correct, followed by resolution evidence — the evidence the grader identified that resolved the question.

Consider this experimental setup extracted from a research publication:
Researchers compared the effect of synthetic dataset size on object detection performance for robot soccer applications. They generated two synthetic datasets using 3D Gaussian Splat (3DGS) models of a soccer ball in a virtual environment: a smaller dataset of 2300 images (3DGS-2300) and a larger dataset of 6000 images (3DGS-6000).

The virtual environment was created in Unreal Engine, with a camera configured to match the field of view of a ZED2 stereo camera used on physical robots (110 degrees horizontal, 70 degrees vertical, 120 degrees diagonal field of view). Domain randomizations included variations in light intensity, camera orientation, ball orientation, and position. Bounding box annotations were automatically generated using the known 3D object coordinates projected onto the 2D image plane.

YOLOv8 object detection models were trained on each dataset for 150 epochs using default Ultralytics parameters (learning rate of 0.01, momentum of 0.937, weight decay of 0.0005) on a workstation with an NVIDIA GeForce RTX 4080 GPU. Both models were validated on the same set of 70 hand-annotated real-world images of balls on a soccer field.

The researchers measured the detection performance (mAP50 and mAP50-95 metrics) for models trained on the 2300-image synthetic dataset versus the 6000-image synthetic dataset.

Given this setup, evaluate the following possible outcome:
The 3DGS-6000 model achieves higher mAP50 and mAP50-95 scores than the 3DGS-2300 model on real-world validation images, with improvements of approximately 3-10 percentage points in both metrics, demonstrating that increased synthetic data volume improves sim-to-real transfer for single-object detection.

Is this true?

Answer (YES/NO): NO